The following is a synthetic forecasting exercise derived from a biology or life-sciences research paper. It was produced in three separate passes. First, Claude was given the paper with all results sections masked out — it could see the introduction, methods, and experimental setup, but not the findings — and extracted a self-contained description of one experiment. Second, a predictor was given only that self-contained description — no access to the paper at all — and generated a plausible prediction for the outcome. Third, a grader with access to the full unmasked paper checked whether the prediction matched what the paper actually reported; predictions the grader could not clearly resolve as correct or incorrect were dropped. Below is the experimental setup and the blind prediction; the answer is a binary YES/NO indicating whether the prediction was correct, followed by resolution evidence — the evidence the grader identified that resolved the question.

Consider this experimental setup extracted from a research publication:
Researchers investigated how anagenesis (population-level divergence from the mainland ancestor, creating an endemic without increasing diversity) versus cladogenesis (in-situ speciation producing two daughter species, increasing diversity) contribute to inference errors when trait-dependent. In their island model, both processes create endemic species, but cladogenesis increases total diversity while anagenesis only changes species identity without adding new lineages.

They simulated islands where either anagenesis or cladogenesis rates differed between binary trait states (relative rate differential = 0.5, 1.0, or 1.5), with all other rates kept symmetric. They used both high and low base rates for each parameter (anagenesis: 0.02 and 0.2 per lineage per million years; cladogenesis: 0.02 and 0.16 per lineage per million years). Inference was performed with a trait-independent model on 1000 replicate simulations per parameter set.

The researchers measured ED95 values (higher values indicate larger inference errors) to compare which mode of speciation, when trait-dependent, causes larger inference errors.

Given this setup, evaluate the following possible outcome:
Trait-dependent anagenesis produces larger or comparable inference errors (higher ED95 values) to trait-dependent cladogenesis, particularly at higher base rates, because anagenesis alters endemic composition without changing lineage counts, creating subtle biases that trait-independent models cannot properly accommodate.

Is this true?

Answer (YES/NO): NO